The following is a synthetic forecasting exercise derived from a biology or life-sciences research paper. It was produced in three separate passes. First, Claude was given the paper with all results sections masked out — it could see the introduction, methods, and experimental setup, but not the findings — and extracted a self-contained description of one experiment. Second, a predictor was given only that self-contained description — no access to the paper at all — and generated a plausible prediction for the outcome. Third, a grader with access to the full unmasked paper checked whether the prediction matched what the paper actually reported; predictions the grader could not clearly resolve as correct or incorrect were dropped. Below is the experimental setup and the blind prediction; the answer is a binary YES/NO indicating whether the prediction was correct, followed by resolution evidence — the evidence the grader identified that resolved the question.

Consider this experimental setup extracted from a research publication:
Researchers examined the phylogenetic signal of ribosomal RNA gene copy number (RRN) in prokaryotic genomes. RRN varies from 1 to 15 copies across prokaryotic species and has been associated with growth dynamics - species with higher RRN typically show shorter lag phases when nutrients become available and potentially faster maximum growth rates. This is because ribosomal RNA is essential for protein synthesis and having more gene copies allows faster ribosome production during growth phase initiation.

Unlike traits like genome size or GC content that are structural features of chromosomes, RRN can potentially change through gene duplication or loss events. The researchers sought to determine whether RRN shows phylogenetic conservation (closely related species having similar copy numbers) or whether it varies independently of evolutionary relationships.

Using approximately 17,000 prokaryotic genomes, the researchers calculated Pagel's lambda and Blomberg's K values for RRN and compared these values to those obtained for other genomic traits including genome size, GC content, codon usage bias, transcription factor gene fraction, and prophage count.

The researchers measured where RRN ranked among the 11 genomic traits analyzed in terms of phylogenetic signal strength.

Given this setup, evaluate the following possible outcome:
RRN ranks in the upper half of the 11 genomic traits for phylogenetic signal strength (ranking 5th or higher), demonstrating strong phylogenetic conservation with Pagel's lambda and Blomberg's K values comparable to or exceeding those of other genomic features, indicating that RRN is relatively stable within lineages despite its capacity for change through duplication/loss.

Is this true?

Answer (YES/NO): NO